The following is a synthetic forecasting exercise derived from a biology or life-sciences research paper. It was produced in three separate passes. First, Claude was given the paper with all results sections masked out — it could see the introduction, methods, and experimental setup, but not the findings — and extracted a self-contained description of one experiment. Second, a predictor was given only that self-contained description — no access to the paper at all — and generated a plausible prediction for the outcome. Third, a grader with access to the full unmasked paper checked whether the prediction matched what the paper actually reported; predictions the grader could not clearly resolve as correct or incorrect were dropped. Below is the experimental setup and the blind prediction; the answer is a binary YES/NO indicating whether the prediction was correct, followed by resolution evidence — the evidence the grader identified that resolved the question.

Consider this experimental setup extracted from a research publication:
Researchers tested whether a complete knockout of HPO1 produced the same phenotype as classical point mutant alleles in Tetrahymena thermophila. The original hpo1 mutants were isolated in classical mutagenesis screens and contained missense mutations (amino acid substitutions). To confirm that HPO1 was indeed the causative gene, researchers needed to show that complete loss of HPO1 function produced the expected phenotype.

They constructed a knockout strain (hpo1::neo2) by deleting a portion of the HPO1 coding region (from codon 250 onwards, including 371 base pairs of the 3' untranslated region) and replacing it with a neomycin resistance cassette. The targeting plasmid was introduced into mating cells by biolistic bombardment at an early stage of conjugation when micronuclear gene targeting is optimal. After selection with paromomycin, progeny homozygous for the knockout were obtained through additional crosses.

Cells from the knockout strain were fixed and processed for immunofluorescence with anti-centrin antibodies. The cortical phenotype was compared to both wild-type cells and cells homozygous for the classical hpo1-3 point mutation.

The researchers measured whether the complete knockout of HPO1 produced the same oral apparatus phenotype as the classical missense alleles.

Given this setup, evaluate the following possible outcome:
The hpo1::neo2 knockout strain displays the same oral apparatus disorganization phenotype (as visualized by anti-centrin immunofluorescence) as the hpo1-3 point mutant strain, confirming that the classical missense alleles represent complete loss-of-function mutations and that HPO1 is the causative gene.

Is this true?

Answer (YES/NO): NO